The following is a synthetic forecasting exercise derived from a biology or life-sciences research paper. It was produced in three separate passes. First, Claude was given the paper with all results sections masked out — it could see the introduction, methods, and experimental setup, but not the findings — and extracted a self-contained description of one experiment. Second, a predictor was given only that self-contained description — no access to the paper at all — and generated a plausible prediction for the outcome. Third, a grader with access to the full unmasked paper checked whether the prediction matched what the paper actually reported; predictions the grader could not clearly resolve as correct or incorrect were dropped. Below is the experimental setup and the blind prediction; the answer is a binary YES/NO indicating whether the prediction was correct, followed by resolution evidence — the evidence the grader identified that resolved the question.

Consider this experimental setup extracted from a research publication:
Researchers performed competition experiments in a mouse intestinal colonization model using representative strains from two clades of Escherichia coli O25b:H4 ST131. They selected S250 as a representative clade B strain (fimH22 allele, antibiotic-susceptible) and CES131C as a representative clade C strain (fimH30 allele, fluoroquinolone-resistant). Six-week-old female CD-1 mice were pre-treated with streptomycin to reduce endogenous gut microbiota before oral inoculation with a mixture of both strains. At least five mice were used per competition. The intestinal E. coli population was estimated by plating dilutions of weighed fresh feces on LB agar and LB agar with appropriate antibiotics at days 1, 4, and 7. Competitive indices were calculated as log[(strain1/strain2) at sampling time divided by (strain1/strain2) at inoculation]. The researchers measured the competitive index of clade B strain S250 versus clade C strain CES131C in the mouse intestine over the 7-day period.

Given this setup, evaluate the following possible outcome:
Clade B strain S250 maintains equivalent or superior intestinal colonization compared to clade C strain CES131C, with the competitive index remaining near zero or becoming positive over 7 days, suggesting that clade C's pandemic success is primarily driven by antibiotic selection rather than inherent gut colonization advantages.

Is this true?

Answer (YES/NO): YES